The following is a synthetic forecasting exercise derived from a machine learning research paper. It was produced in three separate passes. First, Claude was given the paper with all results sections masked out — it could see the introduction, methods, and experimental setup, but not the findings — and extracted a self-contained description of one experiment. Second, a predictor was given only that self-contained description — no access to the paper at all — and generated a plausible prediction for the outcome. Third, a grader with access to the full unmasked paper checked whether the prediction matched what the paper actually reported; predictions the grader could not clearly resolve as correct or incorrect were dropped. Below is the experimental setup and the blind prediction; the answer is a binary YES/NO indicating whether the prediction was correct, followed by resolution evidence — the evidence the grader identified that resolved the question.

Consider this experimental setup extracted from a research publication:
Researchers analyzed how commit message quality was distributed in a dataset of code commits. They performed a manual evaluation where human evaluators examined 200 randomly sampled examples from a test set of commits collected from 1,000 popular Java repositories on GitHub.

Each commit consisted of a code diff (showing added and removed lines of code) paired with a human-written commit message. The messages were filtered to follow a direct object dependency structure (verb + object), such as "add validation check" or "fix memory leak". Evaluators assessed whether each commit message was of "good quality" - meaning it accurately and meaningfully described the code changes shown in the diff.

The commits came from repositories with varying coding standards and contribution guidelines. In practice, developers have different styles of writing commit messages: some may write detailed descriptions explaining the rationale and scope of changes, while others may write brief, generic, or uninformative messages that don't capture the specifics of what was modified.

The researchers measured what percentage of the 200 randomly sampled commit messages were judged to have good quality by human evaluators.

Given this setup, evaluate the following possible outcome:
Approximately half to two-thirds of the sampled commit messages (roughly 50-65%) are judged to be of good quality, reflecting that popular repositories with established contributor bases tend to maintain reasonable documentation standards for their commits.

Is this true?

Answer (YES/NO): NO